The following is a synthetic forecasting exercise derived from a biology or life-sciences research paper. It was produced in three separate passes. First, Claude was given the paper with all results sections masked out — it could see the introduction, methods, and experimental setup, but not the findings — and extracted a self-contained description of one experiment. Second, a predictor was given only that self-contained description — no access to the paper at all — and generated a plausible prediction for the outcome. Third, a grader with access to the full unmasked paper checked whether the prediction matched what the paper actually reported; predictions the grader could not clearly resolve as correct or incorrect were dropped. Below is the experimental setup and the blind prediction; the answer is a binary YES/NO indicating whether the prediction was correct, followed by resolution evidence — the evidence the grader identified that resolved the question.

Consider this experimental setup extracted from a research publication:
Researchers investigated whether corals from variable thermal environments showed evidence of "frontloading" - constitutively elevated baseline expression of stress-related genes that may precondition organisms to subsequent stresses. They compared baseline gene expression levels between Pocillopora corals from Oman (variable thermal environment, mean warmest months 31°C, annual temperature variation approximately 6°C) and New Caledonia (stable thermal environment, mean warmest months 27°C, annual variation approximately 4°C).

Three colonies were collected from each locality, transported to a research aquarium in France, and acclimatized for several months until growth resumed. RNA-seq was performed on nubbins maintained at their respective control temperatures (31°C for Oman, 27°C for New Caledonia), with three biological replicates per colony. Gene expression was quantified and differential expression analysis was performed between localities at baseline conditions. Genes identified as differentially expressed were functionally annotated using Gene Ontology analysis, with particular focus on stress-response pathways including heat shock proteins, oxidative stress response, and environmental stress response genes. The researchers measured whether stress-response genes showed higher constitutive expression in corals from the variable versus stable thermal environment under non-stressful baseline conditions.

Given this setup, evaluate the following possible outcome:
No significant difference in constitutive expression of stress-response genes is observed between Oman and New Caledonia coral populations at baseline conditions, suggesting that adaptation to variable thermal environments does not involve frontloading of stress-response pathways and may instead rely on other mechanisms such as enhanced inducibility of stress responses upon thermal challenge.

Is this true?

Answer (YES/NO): NO